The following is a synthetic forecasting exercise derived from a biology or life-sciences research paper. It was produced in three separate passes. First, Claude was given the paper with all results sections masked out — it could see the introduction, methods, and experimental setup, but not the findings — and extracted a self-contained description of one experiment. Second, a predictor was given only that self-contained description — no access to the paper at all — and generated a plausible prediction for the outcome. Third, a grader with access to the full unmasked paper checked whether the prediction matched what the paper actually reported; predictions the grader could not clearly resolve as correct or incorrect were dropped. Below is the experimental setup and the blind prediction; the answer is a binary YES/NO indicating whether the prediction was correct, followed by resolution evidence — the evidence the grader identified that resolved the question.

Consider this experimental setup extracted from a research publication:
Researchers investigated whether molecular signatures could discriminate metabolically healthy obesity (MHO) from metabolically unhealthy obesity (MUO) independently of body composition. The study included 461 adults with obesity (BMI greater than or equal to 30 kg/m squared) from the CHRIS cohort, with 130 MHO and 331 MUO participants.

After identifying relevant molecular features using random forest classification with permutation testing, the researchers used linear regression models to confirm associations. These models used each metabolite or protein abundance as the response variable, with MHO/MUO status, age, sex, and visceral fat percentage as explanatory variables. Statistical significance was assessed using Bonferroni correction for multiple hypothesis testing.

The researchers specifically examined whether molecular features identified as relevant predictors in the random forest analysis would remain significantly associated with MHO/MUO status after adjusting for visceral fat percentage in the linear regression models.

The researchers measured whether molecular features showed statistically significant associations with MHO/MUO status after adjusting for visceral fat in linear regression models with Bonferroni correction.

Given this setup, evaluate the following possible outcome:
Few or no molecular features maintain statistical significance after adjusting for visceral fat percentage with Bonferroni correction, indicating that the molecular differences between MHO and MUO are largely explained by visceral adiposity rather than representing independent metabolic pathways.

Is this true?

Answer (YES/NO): NO